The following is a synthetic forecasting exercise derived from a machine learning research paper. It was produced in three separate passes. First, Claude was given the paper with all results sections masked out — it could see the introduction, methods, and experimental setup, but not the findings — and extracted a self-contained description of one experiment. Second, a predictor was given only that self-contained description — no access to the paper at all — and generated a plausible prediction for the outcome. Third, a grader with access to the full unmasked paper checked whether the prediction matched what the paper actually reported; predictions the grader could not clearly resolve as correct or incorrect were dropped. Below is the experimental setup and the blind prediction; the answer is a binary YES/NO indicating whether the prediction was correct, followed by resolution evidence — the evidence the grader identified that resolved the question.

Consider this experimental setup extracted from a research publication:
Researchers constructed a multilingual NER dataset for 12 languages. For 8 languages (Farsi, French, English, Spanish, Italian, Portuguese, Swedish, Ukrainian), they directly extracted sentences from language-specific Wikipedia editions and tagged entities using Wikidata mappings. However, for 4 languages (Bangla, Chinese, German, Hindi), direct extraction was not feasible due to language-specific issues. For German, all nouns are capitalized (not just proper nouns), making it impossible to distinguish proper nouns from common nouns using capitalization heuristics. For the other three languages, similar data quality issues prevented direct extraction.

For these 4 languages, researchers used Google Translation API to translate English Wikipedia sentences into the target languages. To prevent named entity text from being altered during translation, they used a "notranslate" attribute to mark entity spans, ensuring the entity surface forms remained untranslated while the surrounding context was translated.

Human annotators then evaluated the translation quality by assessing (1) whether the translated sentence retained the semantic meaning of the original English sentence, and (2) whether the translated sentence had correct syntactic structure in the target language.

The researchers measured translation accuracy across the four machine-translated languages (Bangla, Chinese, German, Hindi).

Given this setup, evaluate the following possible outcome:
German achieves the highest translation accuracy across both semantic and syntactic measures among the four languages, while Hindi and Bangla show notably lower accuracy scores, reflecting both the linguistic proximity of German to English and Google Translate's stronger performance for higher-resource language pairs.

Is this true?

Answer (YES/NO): NO